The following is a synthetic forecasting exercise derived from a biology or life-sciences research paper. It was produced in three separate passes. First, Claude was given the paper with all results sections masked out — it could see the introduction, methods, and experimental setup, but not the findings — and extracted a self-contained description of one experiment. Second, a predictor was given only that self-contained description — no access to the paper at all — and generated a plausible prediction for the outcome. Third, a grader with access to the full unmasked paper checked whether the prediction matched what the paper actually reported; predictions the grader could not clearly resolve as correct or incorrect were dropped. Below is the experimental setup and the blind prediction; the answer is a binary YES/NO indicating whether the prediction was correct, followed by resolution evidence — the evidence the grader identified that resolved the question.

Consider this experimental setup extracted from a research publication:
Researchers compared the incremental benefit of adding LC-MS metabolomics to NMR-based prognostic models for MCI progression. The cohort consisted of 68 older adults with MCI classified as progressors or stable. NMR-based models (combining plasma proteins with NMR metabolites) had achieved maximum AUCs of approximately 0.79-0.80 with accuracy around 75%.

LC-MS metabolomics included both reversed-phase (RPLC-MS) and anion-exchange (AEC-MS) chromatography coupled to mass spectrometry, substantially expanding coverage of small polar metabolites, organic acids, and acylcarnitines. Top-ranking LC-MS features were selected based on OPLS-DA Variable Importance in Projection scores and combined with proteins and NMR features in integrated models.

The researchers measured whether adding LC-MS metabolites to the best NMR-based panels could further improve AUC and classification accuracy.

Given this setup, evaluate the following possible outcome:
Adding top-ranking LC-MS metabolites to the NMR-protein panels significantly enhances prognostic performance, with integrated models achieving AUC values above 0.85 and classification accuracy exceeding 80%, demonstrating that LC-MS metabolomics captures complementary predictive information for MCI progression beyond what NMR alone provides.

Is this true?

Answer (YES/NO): NO